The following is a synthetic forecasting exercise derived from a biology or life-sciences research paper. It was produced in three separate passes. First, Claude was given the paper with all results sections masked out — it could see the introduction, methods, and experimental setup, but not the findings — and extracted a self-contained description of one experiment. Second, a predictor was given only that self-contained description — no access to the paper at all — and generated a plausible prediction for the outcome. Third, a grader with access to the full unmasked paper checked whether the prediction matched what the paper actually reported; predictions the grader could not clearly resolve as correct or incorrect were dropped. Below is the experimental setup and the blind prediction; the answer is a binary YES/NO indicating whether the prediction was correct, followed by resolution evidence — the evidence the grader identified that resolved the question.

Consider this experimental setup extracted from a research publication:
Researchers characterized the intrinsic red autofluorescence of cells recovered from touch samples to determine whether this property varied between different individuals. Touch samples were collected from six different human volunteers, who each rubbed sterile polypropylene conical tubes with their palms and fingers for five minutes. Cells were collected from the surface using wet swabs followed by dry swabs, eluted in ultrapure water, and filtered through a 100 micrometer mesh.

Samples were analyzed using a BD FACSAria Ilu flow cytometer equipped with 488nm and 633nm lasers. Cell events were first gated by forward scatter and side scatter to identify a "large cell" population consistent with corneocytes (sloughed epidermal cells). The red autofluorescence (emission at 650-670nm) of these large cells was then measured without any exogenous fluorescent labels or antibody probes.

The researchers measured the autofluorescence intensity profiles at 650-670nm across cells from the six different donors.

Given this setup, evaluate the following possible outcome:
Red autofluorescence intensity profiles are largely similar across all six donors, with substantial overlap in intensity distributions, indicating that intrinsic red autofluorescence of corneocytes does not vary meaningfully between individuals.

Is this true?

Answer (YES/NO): NO